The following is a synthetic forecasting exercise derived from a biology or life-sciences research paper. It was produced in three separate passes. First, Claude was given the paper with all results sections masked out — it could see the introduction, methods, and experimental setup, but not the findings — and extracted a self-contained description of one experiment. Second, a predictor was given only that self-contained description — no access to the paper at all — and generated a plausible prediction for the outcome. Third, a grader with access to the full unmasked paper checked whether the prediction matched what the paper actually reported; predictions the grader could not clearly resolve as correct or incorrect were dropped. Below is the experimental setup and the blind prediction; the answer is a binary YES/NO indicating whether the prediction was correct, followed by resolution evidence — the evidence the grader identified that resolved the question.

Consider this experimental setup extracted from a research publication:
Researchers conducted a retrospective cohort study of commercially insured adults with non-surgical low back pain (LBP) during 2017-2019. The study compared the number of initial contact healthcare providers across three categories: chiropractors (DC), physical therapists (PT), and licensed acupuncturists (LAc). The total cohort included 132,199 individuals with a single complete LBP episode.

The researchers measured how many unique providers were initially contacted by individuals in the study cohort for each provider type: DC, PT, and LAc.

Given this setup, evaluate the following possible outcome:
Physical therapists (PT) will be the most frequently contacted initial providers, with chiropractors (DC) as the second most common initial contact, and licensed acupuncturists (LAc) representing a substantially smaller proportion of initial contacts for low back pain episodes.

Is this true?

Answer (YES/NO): NO